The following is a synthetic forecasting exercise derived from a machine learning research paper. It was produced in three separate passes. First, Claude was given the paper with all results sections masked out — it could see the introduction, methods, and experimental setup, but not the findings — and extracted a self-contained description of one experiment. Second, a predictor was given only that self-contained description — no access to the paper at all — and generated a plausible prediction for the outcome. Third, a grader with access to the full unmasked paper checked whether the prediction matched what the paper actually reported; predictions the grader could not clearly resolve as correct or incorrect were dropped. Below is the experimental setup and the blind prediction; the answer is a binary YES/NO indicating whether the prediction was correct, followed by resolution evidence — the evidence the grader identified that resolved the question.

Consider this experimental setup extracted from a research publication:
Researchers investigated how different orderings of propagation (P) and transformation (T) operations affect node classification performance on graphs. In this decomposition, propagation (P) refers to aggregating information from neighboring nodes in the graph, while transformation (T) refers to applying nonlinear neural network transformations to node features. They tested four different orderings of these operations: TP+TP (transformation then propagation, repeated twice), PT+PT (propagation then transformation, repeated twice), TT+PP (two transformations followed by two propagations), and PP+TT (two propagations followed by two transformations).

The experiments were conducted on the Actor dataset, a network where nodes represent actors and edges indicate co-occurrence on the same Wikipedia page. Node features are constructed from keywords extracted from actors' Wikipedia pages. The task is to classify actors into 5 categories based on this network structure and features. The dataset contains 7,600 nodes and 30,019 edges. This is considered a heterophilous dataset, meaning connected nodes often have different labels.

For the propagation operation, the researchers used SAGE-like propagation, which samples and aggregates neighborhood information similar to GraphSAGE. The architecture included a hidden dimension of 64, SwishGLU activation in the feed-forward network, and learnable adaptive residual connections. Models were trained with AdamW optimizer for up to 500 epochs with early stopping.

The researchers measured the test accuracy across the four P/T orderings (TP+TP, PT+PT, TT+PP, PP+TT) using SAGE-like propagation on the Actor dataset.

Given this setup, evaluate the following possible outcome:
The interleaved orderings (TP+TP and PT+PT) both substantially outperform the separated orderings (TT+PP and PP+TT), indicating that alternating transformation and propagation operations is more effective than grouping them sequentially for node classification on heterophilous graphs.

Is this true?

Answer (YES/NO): NO